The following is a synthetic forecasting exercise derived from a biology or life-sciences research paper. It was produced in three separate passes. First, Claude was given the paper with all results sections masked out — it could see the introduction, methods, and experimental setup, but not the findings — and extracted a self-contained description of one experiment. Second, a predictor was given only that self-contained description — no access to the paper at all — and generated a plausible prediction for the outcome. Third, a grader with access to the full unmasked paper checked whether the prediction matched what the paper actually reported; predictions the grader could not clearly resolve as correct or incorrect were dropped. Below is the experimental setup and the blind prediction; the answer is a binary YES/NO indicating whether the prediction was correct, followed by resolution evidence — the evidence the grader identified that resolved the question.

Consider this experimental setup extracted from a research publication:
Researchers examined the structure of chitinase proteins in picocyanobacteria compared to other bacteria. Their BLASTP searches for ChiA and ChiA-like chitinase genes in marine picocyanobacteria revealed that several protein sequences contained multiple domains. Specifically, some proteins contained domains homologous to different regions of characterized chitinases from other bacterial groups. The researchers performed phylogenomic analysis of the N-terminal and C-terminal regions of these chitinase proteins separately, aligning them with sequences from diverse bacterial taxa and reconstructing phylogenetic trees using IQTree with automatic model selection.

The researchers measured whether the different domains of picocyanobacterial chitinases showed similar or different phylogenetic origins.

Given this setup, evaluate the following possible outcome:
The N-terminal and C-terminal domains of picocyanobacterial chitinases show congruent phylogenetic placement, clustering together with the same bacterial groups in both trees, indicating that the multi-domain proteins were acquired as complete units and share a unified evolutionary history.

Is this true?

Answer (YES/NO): NO